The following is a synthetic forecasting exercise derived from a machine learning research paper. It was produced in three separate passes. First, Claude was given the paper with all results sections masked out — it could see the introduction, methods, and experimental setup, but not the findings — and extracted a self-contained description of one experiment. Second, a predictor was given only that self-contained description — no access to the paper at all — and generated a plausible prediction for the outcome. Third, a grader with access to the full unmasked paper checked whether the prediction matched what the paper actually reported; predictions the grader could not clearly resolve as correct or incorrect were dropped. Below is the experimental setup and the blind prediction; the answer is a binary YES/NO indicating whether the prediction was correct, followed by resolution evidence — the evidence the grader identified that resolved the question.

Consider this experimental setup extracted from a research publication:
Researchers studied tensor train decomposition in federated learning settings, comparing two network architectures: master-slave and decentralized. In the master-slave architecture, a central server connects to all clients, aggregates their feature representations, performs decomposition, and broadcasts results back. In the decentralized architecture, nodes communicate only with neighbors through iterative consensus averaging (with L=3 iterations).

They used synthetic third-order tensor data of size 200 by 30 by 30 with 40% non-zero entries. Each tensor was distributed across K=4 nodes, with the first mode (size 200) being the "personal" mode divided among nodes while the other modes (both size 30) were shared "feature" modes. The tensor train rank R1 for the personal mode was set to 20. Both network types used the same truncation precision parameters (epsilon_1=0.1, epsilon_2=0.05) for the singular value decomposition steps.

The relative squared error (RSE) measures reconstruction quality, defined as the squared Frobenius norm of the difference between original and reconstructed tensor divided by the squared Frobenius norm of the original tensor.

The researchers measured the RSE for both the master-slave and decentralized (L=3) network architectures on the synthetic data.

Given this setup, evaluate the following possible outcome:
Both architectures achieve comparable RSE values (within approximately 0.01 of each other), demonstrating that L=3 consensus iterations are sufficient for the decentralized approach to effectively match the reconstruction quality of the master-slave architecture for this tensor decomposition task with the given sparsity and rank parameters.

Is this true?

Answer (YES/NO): YES